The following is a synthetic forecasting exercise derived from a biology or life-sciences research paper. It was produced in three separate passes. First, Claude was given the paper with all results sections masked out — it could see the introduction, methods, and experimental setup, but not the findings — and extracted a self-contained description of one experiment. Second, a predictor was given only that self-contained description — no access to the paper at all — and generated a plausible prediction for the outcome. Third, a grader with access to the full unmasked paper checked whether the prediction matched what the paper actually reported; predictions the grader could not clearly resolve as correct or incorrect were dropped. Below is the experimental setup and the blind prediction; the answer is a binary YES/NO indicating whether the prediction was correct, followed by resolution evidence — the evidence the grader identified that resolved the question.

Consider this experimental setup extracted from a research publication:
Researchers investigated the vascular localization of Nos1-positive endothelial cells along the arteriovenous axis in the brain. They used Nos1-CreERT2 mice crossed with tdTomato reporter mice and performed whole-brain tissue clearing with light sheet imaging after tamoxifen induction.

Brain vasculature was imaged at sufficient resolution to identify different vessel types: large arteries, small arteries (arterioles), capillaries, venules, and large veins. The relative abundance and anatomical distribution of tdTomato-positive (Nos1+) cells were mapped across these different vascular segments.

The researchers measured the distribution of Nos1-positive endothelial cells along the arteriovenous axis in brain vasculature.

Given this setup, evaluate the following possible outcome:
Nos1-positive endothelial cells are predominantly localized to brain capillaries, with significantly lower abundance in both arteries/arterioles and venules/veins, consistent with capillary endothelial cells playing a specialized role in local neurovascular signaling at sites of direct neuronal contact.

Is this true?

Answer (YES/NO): NO